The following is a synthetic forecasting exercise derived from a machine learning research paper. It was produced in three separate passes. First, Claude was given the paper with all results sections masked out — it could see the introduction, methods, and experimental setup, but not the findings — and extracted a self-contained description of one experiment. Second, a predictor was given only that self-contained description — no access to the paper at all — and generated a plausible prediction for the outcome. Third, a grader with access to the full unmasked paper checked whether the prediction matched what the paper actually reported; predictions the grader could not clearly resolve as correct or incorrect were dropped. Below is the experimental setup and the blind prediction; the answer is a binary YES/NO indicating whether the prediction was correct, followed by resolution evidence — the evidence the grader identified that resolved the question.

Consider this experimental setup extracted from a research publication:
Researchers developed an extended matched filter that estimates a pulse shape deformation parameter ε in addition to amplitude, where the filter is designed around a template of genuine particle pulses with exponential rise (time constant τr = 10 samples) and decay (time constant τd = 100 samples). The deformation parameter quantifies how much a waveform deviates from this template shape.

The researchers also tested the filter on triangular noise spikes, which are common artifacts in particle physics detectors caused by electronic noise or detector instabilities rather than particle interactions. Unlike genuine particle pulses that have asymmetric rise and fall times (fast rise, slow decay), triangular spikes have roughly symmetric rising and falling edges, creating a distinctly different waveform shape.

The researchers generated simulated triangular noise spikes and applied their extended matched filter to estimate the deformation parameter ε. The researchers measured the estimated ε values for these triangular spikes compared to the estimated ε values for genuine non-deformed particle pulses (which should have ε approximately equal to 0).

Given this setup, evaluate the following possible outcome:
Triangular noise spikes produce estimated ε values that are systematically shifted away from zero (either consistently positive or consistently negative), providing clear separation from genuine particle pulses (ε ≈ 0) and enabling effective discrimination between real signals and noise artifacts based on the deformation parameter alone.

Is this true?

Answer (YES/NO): YES